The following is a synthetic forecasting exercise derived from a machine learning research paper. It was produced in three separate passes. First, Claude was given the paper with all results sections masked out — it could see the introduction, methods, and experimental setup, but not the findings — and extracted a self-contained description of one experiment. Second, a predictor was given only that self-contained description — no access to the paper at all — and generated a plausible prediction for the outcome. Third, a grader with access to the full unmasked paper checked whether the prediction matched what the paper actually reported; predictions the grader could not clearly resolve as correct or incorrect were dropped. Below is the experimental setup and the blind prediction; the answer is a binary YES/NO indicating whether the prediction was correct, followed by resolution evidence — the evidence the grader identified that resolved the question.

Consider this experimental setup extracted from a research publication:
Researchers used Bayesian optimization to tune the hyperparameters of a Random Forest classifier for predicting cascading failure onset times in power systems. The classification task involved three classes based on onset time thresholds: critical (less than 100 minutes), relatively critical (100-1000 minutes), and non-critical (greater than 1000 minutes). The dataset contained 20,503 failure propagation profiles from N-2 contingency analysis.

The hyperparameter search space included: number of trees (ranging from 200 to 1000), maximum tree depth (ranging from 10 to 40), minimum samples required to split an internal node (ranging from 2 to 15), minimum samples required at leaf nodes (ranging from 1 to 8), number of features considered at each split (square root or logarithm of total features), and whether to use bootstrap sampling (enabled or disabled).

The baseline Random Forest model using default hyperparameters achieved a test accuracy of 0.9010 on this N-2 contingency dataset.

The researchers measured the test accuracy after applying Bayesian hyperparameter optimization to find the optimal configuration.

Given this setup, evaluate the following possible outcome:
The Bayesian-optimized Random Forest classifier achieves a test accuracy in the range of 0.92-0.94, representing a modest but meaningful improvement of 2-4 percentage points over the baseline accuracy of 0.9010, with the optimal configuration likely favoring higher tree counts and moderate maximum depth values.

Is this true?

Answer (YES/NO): NO